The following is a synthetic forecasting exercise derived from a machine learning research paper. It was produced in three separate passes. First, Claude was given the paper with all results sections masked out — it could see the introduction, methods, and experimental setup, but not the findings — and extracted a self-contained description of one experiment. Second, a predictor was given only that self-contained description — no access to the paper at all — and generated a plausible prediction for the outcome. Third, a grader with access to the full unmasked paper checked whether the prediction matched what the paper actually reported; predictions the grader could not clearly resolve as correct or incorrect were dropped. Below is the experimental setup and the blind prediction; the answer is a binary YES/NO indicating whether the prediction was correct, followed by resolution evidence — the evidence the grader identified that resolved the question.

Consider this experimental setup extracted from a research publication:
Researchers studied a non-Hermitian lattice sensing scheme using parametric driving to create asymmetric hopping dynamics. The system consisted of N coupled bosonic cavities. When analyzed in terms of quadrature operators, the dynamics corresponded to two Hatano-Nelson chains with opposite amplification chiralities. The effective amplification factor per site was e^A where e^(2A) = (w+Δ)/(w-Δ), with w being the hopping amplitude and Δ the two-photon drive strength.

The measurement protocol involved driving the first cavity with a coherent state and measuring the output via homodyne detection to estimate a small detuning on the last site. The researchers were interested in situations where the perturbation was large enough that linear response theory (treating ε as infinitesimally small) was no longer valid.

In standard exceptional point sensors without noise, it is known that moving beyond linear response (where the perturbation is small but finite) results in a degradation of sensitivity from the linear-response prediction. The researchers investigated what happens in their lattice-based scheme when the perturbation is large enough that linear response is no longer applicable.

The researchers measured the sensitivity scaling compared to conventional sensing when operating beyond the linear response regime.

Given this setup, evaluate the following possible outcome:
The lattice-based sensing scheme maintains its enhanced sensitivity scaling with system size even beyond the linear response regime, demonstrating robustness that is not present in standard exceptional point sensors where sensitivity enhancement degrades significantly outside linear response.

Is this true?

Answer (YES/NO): NO